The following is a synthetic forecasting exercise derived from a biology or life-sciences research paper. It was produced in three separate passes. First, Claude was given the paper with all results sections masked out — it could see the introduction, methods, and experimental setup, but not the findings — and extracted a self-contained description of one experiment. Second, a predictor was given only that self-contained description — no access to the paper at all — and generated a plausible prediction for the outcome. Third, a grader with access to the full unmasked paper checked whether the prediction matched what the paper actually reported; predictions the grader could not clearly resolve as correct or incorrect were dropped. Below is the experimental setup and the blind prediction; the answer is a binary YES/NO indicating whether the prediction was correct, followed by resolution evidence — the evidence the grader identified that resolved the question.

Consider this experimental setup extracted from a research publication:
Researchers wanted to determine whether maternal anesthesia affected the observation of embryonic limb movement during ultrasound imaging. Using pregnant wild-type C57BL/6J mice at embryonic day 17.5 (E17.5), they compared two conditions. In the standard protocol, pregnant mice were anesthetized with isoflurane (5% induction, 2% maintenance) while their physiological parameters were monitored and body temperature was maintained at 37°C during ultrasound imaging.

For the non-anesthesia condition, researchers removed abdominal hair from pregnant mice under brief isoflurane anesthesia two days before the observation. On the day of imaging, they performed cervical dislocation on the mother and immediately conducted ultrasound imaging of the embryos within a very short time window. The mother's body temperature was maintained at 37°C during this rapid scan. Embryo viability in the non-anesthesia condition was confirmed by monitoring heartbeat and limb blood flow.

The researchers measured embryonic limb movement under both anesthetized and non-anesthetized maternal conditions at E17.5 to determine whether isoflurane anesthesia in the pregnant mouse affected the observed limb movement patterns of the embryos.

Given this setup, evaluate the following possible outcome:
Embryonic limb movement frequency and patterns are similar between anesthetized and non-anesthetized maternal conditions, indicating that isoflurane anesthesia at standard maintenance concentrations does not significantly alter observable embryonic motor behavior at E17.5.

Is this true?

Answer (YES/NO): YES